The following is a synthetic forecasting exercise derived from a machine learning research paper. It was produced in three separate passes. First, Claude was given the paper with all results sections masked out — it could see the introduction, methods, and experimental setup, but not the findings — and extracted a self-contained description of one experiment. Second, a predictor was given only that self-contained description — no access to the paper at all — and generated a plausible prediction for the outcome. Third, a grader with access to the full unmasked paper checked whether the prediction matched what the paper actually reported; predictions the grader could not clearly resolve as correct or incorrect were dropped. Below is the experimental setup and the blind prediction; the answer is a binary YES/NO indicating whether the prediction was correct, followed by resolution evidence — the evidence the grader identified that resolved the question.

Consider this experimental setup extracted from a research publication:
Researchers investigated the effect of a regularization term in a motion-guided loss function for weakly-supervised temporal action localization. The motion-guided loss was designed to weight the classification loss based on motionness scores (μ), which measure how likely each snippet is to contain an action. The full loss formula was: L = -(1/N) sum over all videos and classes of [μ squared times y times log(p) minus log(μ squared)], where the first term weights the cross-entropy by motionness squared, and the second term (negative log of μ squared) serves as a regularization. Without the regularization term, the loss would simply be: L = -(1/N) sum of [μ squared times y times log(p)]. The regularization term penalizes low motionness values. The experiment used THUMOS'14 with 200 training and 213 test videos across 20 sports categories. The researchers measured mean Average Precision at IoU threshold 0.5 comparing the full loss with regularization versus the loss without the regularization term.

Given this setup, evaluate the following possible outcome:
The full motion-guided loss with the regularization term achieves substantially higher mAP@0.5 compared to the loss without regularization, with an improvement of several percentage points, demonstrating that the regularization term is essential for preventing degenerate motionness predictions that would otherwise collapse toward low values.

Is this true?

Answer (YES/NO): YES